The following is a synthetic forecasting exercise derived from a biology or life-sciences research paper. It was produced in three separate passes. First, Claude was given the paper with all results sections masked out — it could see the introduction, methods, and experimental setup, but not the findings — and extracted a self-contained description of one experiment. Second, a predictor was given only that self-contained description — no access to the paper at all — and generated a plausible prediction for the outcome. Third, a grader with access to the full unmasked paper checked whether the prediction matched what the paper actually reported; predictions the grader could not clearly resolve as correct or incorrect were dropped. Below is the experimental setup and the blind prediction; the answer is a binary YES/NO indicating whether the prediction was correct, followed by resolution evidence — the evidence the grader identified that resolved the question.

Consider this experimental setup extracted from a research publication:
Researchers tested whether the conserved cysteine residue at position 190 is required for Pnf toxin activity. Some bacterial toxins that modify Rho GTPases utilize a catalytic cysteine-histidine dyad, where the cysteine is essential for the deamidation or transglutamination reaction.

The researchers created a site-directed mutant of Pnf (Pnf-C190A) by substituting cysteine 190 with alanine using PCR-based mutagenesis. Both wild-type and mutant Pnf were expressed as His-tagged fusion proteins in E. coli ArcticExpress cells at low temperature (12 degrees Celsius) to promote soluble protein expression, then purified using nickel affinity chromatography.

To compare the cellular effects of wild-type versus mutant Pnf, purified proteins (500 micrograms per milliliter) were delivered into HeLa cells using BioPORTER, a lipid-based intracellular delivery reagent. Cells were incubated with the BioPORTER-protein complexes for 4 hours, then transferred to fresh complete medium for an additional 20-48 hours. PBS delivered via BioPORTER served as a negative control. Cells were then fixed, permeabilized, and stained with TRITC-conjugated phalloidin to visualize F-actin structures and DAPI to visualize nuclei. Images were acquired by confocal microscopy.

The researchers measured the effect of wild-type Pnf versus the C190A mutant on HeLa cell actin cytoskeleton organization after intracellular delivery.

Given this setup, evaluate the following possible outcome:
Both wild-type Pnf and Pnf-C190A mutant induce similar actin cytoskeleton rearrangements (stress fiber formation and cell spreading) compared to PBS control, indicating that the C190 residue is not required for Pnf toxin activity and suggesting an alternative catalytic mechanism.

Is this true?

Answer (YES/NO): NO